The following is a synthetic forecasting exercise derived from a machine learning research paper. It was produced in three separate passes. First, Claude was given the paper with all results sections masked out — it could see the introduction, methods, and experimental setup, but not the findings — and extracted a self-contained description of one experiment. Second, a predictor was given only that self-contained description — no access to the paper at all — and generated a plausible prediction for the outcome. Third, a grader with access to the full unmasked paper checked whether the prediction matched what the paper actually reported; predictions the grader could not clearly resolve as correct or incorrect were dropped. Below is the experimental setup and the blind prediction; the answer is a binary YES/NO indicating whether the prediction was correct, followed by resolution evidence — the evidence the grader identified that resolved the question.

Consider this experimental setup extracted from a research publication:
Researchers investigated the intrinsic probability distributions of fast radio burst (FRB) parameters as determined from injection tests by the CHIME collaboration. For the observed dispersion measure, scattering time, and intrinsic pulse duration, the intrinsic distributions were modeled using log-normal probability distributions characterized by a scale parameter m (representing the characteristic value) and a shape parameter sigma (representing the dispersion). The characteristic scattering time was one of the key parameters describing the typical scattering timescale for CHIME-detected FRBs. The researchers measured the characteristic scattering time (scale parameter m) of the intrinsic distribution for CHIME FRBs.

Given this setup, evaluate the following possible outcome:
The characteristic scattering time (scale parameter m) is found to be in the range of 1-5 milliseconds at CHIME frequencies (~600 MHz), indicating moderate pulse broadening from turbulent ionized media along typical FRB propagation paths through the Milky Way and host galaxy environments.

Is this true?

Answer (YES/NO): YES